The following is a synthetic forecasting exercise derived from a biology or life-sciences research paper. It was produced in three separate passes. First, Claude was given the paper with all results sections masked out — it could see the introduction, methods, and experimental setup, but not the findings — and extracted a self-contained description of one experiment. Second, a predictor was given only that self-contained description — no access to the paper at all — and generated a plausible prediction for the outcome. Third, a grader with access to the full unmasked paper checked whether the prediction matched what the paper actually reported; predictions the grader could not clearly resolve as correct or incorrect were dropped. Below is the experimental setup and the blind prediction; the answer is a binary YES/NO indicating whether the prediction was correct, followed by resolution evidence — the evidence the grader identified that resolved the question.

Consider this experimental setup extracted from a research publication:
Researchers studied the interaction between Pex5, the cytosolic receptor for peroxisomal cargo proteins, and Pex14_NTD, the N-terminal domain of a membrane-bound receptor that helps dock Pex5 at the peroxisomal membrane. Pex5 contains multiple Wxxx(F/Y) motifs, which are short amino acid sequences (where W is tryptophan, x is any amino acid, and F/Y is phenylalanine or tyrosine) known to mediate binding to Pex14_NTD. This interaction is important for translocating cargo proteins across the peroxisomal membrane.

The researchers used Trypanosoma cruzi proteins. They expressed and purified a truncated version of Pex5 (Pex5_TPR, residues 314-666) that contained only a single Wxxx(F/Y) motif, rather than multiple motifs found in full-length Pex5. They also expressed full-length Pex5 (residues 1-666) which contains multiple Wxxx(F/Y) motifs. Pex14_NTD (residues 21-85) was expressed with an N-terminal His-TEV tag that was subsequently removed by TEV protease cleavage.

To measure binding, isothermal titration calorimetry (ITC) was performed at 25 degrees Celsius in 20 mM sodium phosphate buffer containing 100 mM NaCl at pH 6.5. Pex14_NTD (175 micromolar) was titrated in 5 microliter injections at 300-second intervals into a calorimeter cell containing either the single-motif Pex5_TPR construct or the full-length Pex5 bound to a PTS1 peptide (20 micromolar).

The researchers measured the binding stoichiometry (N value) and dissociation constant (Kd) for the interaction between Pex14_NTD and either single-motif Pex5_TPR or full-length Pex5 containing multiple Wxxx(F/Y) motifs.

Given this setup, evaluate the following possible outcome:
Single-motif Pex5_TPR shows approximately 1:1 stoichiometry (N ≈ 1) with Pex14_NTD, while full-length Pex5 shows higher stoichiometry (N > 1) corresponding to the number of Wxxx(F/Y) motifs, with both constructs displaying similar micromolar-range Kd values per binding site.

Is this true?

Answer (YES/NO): NO